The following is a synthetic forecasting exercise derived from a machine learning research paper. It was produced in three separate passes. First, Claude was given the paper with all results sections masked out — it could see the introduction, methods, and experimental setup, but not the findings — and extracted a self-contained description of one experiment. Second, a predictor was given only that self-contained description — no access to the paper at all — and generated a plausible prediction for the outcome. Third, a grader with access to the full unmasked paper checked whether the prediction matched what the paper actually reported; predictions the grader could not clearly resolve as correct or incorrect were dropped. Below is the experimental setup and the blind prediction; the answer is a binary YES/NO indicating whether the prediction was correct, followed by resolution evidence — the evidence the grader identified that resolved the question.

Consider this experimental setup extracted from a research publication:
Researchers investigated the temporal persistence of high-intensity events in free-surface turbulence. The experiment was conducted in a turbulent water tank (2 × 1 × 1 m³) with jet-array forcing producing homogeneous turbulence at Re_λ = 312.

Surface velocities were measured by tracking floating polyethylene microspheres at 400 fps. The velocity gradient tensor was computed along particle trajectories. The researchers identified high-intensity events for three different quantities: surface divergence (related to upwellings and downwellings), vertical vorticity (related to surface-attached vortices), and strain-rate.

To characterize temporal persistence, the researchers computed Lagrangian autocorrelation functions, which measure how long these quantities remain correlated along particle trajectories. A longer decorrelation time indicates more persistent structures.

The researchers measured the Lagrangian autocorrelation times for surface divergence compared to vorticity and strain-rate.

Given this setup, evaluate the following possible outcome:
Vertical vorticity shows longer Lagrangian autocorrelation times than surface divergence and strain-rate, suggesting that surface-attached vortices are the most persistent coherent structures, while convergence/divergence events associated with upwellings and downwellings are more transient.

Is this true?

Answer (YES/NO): NO